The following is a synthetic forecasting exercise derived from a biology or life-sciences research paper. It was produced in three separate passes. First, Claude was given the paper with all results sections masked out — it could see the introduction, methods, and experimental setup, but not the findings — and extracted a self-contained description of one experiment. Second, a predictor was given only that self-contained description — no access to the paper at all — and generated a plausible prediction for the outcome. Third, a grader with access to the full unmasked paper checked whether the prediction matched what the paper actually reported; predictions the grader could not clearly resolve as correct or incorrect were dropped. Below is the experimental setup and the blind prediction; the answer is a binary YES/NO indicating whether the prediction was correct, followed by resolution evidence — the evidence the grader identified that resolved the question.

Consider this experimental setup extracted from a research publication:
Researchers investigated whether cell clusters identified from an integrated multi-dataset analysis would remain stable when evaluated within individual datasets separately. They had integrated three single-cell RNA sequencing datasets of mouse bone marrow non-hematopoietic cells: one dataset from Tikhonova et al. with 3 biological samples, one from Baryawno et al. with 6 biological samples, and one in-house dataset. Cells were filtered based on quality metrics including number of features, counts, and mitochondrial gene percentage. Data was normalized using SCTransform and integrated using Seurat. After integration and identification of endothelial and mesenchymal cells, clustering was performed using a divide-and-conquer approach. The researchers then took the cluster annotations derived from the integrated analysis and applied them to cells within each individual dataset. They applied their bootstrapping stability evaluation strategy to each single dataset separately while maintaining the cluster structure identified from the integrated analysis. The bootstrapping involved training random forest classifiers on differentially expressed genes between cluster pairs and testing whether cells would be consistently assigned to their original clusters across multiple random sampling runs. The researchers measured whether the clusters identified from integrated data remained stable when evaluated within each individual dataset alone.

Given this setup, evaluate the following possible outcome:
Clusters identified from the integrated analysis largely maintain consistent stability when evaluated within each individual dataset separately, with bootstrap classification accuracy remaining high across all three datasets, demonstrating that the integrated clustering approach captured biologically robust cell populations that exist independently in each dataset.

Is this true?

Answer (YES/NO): NO